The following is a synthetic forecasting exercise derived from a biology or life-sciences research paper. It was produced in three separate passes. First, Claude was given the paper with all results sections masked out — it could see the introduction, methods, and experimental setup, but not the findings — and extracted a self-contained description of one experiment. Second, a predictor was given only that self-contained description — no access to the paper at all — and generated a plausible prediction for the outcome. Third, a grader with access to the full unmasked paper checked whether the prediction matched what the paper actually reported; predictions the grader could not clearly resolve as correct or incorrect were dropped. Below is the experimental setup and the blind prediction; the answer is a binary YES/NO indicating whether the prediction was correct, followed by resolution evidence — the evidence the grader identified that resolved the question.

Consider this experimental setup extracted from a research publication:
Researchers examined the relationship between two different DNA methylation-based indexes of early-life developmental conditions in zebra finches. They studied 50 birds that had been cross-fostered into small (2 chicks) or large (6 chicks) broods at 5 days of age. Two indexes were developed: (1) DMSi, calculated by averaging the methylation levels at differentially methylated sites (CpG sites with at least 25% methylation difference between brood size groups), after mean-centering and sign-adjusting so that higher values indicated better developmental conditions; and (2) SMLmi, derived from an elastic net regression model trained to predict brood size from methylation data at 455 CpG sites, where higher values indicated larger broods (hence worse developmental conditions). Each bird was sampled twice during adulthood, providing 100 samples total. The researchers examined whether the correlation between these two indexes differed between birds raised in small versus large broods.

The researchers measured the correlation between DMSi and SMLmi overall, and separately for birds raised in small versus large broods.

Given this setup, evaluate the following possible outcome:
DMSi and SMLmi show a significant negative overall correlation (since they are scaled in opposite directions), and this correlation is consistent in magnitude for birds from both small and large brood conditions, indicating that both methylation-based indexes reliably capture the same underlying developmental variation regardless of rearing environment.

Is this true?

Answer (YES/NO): NO